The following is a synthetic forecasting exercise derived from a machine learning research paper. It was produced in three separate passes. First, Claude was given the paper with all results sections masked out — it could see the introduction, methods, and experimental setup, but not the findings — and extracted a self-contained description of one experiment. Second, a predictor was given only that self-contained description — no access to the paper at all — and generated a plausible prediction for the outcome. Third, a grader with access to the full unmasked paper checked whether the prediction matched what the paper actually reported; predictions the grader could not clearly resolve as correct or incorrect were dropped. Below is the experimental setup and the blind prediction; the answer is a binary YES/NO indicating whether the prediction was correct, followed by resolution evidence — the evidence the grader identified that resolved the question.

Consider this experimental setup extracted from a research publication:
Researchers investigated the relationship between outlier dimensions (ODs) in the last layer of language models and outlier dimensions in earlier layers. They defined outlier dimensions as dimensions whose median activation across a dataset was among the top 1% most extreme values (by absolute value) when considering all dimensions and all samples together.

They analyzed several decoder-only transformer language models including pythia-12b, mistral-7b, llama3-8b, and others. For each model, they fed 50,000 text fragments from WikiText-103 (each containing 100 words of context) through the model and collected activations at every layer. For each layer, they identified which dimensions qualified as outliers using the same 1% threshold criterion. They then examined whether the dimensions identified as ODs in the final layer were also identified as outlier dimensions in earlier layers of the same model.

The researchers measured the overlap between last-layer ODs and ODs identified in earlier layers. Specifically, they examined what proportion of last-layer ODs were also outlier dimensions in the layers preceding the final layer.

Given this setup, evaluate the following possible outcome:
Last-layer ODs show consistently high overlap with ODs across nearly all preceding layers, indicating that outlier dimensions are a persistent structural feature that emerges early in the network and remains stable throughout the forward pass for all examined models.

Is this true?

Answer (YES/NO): NO